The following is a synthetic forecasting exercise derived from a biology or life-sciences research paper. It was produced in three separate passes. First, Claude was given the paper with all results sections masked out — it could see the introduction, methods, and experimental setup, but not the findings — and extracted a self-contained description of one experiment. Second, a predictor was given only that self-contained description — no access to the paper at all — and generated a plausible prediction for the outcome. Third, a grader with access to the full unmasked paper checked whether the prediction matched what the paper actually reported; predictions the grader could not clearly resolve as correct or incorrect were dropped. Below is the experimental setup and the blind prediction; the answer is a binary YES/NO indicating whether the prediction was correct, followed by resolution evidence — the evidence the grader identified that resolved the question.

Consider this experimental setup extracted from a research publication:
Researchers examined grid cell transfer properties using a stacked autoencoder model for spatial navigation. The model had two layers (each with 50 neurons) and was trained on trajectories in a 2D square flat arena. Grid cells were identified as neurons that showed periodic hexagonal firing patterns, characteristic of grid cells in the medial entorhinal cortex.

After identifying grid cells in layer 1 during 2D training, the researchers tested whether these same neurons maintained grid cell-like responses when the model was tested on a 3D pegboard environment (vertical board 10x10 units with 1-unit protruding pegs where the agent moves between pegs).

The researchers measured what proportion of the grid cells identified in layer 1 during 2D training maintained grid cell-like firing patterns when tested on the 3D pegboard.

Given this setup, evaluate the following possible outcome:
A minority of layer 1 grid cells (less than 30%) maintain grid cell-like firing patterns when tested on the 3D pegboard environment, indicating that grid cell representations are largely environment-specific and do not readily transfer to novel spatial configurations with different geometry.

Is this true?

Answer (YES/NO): NO